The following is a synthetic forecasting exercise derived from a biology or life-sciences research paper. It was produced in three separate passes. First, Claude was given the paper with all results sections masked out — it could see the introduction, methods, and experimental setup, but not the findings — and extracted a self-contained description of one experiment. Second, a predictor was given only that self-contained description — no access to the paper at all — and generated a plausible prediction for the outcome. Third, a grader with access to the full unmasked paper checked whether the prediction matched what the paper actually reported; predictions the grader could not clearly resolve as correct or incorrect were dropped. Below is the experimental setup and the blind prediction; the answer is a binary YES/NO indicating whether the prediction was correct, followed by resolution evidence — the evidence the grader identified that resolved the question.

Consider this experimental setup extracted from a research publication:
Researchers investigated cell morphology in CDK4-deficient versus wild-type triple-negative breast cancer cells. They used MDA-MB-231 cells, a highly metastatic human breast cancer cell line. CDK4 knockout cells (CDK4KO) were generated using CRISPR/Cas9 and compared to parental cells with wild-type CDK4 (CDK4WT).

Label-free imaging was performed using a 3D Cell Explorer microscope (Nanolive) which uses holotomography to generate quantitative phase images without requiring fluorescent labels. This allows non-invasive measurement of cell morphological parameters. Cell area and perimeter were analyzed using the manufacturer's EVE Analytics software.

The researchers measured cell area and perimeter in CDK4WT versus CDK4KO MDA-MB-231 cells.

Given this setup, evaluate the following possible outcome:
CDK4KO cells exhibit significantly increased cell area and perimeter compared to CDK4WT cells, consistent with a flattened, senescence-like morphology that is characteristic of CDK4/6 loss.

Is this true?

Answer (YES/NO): NO